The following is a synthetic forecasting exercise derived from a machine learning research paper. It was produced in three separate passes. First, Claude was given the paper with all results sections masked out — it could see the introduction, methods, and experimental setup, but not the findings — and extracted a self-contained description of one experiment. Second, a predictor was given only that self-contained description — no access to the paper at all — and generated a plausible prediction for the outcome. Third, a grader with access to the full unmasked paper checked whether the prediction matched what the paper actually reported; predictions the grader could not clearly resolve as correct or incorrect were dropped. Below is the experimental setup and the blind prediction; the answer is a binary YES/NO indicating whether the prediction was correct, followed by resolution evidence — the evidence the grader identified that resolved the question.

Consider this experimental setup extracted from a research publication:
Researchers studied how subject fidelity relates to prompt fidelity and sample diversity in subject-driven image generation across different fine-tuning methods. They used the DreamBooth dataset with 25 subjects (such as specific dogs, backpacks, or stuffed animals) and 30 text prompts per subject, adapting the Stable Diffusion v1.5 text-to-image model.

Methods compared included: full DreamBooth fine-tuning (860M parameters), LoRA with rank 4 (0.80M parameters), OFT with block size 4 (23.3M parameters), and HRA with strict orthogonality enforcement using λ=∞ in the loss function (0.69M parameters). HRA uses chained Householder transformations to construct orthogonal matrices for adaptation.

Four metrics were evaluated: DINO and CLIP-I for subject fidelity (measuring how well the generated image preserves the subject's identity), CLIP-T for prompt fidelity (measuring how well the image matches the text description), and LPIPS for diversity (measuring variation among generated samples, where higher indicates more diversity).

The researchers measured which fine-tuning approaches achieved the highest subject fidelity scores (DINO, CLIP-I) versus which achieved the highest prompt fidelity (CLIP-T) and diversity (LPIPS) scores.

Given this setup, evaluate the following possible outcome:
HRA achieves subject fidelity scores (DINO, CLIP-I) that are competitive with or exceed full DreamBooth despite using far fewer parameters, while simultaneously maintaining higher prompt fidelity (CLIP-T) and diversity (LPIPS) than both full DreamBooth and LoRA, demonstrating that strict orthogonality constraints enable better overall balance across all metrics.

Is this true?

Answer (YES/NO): YES